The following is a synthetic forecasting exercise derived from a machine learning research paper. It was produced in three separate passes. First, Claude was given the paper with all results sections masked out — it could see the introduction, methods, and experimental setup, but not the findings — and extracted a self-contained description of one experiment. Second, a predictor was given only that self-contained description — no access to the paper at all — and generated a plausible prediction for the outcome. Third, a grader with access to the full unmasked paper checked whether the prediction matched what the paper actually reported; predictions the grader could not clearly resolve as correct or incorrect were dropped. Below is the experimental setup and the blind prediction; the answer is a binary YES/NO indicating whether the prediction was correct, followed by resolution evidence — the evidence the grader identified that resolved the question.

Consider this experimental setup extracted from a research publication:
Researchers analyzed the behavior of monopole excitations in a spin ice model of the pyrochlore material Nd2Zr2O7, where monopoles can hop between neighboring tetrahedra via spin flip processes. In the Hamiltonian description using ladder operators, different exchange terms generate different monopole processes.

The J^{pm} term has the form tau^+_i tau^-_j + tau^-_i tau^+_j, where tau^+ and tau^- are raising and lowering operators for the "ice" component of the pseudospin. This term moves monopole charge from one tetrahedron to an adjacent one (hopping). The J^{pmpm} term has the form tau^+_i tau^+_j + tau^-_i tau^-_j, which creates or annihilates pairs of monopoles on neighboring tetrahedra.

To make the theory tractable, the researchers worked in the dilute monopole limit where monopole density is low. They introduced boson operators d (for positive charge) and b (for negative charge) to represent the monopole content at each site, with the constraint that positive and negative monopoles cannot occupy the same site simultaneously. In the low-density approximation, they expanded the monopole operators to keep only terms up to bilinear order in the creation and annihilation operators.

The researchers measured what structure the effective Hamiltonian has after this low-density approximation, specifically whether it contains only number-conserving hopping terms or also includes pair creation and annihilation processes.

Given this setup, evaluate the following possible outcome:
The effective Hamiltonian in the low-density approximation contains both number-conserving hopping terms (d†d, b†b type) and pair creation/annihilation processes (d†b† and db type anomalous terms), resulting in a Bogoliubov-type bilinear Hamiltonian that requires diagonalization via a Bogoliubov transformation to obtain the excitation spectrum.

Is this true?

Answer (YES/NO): YES